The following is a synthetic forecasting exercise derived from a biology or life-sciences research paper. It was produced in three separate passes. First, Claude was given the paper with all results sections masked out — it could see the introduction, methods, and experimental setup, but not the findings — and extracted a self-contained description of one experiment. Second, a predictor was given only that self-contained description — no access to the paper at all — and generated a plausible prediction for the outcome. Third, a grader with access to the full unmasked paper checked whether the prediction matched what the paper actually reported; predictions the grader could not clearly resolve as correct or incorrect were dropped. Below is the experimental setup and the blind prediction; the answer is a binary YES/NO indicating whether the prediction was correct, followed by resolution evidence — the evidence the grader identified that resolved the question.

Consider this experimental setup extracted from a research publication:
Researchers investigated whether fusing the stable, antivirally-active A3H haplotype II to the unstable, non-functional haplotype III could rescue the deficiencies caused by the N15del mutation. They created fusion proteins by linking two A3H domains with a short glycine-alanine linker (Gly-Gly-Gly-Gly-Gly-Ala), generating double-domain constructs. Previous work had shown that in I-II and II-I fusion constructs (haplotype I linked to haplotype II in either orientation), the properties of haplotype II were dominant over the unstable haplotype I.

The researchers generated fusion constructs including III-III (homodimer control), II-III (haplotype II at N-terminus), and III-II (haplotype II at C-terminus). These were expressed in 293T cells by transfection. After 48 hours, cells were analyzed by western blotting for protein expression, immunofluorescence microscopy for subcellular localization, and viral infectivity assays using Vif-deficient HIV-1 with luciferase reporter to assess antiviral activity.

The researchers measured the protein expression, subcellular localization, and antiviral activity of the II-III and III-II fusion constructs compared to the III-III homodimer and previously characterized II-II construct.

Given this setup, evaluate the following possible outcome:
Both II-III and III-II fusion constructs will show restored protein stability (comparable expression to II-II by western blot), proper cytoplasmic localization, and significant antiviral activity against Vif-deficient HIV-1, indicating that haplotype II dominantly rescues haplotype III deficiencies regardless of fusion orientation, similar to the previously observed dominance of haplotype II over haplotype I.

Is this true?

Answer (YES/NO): YES